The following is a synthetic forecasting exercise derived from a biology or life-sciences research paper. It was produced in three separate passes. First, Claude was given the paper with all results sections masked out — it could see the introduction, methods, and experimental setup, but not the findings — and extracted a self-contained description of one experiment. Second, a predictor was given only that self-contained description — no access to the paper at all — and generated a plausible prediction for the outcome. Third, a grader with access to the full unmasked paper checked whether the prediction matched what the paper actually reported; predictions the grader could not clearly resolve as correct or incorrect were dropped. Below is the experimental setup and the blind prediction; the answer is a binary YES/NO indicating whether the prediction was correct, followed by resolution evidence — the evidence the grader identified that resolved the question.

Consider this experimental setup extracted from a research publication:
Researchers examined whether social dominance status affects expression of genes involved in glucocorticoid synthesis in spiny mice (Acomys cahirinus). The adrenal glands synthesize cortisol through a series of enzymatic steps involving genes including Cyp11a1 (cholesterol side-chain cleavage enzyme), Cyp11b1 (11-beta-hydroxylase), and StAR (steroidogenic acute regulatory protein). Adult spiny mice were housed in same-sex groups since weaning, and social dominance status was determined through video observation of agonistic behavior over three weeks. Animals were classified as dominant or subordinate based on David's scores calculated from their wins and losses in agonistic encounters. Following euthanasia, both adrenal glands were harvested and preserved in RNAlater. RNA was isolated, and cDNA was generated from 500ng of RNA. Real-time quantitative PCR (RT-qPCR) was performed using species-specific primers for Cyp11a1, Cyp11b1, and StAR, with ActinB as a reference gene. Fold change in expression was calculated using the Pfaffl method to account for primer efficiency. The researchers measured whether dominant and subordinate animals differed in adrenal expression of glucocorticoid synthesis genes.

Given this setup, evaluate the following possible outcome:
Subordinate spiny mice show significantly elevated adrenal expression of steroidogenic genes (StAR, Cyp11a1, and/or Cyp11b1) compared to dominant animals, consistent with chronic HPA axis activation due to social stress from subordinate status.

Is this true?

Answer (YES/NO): NO